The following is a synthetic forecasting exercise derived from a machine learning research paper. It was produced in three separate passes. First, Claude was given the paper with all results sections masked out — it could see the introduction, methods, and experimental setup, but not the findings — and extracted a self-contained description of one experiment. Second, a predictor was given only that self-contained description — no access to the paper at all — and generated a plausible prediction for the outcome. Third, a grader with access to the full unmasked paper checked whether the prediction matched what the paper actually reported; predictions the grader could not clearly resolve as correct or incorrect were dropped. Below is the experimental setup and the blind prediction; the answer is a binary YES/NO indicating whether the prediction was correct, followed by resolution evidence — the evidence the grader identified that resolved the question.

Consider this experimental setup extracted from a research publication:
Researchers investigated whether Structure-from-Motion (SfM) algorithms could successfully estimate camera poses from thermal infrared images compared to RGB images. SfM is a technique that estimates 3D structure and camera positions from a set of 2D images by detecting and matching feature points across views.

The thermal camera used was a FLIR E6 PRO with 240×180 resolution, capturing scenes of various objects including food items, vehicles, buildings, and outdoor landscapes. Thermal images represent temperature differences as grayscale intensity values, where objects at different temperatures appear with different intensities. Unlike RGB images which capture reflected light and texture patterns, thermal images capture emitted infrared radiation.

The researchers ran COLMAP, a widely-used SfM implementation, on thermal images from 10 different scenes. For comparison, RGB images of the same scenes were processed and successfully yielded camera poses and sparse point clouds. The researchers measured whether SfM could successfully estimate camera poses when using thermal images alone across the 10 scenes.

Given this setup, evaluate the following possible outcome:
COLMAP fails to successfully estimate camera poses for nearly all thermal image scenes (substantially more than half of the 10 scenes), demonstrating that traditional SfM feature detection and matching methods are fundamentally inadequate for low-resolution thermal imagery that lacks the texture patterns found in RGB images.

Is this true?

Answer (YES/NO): NO